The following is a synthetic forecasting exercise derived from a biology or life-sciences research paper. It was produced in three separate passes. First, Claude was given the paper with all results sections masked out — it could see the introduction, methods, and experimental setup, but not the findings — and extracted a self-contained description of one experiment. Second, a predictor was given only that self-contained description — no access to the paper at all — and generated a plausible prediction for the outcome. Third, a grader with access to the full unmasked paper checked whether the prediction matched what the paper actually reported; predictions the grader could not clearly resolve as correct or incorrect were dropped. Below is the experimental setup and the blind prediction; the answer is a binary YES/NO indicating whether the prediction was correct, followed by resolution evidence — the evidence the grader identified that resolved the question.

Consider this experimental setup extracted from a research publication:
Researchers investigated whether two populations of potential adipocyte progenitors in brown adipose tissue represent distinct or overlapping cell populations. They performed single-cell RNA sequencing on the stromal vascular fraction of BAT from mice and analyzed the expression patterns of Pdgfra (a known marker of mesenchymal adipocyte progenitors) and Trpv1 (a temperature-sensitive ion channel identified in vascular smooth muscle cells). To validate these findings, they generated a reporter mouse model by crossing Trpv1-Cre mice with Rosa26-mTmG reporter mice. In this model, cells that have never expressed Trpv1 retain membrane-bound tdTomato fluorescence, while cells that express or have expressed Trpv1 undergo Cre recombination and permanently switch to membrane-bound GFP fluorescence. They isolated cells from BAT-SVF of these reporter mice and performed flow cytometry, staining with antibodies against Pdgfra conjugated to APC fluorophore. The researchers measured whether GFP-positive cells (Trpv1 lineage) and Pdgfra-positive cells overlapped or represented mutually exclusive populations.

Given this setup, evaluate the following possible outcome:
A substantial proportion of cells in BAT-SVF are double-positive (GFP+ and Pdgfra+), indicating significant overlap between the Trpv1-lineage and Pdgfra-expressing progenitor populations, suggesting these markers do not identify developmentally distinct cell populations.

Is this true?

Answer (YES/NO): NO